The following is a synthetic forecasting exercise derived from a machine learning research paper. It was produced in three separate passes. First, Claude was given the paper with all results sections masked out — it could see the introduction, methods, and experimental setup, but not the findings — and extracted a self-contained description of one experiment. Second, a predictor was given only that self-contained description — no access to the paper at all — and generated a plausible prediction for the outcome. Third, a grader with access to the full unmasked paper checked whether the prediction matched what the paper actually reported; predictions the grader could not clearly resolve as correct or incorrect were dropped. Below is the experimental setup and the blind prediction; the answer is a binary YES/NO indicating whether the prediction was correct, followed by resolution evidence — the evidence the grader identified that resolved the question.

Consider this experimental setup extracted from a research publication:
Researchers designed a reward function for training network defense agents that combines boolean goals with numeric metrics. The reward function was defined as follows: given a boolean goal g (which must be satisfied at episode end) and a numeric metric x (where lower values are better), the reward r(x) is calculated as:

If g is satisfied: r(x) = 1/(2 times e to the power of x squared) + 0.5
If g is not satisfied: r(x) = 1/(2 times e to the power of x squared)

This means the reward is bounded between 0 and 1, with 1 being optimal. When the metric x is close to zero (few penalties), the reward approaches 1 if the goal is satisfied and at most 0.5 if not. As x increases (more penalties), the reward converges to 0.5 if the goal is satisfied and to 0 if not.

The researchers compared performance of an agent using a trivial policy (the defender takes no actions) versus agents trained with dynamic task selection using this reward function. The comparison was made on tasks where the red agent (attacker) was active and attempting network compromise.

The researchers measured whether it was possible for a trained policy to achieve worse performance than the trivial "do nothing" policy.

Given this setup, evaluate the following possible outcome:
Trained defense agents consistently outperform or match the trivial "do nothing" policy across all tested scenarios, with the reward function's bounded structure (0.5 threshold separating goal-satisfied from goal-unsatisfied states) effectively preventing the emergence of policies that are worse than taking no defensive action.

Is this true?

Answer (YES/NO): NO